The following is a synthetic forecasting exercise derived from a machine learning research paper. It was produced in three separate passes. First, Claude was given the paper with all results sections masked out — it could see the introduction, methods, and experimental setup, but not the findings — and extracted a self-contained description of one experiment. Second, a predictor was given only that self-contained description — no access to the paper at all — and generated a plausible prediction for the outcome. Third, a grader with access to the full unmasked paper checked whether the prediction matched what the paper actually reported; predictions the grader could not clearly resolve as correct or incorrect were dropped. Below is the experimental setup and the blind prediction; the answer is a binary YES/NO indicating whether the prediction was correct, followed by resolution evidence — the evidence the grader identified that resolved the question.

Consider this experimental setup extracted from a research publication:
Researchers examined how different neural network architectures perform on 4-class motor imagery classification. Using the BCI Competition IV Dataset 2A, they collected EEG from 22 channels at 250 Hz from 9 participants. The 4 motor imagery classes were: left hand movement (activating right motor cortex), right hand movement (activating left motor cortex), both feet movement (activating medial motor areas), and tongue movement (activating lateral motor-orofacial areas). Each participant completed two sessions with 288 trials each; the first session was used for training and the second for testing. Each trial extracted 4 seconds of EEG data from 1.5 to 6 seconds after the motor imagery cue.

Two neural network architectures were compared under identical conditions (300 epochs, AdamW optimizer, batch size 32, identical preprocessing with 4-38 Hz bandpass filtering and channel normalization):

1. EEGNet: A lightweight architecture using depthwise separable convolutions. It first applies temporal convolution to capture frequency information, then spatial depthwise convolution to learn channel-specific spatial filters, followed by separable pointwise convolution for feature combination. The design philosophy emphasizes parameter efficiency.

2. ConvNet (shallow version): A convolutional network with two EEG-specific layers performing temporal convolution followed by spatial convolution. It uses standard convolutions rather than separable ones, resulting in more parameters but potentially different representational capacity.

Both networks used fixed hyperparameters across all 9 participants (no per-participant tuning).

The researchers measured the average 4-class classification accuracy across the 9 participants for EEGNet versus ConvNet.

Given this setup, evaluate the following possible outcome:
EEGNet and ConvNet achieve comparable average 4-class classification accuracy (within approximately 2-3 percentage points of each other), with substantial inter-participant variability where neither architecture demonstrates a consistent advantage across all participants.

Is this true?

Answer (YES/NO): NO